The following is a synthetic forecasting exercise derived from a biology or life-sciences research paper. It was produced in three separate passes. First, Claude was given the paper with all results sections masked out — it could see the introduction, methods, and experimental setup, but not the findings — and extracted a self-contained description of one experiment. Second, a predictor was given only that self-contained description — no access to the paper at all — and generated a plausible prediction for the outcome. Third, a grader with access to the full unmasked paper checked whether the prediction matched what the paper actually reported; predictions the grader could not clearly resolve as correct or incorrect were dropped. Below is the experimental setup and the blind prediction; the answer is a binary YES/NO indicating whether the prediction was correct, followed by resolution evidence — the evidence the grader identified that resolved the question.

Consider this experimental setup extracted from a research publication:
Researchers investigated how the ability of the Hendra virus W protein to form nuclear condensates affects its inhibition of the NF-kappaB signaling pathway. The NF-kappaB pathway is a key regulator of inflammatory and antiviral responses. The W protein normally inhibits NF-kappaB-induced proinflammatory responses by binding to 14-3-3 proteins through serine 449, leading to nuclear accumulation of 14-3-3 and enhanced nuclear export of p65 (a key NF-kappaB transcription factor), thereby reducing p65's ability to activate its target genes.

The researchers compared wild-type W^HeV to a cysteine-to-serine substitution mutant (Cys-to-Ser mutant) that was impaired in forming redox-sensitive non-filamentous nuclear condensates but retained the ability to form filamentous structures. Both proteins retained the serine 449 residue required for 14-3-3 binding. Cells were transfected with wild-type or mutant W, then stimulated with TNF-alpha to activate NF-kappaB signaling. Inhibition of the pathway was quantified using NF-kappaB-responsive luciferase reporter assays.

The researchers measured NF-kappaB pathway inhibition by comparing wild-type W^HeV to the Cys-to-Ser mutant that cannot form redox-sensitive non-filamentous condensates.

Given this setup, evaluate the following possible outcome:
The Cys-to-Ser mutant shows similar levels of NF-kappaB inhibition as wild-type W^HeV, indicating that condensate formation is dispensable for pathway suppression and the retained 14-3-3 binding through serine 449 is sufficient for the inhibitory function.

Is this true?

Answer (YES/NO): NO